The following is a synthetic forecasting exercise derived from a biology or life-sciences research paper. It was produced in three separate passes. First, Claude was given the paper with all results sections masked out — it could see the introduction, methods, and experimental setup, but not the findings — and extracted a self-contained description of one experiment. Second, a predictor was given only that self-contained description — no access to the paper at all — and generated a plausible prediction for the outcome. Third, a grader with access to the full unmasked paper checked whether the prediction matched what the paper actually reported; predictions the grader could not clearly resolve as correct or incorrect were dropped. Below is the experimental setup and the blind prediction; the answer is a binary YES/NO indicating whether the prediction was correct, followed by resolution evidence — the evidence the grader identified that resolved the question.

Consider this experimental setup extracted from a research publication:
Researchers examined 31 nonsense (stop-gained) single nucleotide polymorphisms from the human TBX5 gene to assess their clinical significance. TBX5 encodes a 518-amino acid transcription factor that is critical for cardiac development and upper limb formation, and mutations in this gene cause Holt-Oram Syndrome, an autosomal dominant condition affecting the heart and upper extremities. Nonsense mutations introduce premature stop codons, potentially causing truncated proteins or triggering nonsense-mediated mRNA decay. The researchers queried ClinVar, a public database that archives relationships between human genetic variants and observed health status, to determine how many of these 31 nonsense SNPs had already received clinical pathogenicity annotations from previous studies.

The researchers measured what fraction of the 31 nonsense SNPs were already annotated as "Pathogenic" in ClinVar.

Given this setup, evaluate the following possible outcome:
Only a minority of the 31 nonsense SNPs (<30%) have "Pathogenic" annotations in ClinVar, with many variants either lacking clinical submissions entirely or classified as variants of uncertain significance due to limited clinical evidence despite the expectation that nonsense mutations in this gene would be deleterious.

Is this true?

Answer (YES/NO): NO